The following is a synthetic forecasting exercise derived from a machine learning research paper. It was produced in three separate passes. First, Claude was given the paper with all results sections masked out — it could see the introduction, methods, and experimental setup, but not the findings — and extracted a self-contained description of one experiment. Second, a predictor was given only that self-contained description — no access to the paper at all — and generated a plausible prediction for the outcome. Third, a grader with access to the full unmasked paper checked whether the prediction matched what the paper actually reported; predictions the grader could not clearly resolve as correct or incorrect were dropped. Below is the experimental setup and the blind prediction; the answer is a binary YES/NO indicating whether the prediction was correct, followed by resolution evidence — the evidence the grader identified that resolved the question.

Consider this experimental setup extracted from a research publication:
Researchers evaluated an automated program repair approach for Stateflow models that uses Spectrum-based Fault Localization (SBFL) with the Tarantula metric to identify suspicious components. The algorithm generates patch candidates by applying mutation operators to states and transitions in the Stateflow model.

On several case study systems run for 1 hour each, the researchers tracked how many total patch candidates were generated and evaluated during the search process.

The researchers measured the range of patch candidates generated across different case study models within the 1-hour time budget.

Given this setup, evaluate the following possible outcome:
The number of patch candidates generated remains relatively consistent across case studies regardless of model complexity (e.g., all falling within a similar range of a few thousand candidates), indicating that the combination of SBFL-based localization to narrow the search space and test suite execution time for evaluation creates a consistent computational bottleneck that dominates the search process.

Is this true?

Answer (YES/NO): NO